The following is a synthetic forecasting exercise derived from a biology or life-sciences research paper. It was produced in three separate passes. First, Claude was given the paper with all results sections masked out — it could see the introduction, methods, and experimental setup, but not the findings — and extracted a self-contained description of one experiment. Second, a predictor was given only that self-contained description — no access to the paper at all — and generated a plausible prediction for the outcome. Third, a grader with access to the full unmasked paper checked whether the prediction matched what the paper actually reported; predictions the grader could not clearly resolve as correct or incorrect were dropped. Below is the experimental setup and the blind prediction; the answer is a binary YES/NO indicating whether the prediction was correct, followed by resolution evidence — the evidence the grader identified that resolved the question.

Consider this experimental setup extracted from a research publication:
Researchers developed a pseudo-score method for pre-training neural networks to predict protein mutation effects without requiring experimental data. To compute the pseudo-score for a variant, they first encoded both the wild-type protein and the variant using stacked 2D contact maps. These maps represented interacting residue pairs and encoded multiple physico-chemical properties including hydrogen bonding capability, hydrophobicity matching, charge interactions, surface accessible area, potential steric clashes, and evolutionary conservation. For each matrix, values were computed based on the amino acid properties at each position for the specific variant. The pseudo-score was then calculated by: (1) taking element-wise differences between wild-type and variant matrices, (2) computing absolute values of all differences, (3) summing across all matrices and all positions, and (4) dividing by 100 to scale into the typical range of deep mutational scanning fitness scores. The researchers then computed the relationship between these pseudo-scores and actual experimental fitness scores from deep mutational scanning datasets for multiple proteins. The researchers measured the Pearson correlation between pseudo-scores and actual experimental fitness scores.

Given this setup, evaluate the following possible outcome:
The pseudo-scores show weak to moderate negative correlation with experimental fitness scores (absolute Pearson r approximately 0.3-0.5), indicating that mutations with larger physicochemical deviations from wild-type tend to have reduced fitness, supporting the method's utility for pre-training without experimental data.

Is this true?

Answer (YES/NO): YES